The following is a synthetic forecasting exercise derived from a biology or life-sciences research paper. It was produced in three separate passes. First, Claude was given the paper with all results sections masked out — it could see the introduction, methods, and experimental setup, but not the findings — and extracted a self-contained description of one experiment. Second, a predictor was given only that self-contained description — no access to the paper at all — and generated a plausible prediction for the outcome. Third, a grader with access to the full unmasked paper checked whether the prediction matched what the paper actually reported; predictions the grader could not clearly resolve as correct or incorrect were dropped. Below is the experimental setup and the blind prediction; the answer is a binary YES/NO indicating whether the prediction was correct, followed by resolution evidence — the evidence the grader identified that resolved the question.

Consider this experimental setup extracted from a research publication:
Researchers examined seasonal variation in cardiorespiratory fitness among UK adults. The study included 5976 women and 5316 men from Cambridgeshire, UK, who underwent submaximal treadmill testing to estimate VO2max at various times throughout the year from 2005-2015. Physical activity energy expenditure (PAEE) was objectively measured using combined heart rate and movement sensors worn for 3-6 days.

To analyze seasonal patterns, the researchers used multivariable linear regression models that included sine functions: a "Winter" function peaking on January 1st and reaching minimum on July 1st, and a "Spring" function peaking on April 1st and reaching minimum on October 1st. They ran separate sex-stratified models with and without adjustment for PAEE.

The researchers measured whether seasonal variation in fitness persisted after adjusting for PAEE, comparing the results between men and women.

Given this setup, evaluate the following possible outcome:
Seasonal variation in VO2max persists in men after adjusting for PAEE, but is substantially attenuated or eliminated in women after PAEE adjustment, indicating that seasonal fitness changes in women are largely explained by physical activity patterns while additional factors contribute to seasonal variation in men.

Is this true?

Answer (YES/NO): NO